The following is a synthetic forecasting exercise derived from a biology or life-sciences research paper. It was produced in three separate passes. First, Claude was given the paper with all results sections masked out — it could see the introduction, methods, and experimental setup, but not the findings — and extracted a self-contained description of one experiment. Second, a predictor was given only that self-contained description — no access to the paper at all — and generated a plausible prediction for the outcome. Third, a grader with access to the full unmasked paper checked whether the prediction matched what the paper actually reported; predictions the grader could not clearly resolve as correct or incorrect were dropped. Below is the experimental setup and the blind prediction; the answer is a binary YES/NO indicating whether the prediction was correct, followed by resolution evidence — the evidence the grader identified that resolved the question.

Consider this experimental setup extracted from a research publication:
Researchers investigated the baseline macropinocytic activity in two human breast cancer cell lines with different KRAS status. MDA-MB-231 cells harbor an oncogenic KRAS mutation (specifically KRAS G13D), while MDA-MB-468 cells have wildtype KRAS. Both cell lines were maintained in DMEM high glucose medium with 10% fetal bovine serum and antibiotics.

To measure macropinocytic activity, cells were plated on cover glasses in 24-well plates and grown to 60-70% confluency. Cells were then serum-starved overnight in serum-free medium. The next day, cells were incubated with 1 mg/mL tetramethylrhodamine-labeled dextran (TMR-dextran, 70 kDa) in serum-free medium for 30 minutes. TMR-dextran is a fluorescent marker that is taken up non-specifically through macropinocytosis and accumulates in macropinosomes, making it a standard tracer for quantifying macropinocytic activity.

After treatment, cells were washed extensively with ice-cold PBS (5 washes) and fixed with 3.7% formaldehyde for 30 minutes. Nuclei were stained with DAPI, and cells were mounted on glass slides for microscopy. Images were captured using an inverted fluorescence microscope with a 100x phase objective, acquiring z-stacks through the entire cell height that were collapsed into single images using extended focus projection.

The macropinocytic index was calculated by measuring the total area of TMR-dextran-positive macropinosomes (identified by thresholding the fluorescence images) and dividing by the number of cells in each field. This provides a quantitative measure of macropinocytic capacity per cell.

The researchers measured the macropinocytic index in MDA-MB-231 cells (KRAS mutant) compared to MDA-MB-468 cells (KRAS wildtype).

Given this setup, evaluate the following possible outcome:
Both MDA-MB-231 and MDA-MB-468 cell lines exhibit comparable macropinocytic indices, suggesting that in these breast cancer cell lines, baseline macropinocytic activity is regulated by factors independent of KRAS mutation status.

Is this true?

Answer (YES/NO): NO